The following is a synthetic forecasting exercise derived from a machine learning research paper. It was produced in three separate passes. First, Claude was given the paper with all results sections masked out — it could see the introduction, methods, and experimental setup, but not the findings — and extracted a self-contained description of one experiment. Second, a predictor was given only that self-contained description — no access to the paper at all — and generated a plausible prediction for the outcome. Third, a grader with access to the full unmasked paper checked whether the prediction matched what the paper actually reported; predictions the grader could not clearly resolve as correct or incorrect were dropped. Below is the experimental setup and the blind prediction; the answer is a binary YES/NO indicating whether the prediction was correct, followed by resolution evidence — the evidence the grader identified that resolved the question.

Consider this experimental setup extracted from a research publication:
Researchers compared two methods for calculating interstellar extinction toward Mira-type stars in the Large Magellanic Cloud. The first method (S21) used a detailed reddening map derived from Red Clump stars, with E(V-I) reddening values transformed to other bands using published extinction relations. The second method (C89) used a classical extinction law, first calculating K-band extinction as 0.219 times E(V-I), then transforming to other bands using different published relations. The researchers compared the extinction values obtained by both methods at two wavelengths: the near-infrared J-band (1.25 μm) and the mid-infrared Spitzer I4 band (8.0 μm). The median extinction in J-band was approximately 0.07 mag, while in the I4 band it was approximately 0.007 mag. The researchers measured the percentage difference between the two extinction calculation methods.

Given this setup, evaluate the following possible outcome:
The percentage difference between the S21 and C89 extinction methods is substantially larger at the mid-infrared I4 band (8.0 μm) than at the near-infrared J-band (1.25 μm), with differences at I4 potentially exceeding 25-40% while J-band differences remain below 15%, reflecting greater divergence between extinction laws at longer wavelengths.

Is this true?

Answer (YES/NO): NO